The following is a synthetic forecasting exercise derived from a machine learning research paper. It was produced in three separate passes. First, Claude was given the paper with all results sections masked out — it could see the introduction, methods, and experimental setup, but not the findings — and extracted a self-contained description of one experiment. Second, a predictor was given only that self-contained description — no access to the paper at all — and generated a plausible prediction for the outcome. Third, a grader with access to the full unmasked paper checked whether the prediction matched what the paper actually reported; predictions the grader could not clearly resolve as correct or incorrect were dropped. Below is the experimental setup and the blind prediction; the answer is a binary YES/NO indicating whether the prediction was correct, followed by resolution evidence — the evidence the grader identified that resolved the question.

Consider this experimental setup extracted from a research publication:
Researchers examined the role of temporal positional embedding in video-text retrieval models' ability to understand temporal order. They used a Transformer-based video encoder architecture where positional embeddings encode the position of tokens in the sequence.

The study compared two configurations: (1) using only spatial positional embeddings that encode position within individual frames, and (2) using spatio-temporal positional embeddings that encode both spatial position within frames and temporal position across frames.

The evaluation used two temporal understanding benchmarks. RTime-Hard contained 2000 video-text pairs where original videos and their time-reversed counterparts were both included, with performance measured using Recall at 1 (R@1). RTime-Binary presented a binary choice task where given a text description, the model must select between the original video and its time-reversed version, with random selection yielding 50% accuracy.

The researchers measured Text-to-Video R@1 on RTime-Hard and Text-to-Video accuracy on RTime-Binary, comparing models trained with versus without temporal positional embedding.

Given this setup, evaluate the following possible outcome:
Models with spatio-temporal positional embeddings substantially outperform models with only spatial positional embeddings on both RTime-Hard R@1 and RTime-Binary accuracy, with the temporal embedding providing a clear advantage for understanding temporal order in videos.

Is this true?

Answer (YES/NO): YES